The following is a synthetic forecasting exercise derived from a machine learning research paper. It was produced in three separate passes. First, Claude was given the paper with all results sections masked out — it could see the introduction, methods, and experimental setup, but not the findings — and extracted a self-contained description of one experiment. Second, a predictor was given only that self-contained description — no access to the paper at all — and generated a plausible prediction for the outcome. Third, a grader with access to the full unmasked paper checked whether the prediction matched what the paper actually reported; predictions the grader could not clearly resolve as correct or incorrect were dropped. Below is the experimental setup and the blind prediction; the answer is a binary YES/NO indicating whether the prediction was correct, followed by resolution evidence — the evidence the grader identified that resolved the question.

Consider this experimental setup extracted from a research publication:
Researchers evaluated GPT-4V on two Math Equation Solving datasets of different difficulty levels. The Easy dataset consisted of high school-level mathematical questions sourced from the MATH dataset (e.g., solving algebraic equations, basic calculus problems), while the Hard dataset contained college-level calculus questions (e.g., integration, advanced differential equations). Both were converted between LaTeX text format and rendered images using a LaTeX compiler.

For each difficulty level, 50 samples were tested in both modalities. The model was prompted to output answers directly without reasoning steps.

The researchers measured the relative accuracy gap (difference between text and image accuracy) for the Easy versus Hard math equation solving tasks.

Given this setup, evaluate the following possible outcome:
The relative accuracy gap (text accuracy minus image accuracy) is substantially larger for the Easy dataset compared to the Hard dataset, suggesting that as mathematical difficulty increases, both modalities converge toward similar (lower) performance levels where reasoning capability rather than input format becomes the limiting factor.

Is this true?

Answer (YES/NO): NO